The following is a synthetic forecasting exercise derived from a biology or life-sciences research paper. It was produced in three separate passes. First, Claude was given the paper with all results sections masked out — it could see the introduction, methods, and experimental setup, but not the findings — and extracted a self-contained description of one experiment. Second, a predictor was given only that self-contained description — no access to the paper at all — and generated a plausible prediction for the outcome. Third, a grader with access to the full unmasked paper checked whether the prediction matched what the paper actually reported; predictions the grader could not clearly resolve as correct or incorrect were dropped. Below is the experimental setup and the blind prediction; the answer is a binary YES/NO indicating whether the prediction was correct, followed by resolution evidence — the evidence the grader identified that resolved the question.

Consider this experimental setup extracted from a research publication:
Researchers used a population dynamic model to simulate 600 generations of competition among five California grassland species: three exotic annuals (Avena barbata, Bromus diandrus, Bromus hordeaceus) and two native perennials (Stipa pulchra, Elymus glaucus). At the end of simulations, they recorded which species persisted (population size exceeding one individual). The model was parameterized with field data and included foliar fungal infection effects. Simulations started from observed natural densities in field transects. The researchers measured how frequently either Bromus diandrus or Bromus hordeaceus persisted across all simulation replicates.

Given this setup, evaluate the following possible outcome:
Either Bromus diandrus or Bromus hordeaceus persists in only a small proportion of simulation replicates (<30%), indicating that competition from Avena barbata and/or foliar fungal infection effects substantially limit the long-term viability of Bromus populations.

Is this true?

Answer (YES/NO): NO